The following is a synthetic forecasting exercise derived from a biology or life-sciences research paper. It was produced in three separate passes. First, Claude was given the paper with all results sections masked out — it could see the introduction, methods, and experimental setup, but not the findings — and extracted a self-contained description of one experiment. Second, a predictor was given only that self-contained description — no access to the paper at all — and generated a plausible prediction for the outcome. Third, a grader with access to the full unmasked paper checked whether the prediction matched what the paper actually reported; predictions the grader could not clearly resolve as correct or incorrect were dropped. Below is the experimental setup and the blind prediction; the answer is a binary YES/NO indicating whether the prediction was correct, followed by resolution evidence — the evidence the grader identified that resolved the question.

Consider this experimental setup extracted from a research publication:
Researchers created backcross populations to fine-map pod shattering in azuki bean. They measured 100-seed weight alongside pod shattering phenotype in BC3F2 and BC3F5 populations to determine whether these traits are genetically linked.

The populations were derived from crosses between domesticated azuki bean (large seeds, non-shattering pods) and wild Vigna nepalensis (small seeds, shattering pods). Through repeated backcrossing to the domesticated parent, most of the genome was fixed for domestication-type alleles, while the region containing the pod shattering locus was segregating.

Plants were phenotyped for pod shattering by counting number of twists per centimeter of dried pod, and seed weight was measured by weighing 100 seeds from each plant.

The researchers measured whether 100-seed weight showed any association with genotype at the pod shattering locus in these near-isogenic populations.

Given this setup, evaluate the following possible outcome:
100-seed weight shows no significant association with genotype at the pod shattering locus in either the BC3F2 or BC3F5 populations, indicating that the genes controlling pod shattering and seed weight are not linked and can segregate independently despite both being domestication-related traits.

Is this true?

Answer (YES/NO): NO